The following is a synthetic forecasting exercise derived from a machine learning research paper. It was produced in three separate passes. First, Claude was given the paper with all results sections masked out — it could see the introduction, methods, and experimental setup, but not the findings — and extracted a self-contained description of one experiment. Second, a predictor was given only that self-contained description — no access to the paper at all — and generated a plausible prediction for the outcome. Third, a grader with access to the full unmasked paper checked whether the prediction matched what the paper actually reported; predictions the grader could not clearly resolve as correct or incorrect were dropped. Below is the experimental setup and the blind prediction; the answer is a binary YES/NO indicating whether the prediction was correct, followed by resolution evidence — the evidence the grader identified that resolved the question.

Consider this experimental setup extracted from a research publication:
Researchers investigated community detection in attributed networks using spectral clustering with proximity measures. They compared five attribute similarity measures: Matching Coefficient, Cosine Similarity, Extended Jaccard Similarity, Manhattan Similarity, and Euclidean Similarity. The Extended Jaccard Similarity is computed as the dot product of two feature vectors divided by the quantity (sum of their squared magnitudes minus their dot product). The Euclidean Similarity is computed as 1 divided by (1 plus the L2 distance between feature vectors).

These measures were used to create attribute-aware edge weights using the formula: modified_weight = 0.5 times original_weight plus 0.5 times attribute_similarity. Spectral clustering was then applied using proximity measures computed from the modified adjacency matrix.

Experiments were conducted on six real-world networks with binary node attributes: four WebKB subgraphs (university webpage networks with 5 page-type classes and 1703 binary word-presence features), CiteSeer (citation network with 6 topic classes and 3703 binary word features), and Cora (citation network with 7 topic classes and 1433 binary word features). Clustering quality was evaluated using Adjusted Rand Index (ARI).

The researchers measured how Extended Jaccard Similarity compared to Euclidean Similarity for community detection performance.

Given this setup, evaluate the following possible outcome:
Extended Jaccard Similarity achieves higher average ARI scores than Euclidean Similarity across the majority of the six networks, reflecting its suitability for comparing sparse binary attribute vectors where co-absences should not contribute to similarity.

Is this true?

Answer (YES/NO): YES